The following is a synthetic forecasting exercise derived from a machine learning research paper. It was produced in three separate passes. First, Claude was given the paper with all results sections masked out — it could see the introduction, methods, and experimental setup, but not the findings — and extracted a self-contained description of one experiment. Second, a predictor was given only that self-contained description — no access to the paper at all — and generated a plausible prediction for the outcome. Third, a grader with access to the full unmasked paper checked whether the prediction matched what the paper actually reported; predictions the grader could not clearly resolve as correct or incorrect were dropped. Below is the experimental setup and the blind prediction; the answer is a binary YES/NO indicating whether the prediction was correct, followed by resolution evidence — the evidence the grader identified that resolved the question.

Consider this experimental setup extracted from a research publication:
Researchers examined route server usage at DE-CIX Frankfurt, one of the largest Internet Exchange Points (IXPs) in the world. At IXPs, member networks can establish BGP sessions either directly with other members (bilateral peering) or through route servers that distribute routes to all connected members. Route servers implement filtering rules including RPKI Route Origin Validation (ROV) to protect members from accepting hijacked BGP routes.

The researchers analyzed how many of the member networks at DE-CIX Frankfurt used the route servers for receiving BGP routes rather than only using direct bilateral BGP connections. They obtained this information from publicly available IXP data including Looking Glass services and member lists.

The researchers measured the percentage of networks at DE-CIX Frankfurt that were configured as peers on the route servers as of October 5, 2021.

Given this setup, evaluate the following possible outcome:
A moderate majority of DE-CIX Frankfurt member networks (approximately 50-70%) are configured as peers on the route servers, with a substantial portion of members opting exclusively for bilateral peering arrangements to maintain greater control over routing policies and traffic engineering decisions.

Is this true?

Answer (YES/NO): NO